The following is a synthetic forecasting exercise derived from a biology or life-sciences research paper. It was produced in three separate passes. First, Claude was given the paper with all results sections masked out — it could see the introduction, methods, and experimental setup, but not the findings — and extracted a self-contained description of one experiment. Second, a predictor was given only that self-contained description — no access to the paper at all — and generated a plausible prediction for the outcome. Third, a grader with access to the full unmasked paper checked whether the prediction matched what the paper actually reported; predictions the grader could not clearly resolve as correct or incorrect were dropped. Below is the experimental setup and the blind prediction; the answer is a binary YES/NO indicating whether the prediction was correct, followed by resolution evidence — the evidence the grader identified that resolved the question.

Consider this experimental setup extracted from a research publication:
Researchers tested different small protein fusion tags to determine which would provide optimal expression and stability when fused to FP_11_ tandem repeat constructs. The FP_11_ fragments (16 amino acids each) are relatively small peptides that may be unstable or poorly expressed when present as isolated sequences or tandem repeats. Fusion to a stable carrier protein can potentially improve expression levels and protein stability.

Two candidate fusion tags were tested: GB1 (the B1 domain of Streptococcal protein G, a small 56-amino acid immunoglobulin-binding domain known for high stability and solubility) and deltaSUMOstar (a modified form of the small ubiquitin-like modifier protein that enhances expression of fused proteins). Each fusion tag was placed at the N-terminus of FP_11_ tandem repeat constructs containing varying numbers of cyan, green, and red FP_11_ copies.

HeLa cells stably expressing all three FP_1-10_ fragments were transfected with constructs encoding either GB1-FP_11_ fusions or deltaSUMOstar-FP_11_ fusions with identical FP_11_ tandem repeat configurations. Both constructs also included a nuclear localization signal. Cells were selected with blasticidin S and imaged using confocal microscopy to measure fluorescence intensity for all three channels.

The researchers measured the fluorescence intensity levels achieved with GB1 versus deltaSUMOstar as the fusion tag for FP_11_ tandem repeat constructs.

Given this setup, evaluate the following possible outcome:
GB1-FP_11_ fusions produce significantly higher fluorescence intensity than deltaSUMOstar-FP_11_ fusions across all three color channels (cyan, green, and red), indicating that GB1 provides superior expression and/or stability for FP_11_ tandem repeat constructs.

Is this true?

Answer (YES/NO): NO